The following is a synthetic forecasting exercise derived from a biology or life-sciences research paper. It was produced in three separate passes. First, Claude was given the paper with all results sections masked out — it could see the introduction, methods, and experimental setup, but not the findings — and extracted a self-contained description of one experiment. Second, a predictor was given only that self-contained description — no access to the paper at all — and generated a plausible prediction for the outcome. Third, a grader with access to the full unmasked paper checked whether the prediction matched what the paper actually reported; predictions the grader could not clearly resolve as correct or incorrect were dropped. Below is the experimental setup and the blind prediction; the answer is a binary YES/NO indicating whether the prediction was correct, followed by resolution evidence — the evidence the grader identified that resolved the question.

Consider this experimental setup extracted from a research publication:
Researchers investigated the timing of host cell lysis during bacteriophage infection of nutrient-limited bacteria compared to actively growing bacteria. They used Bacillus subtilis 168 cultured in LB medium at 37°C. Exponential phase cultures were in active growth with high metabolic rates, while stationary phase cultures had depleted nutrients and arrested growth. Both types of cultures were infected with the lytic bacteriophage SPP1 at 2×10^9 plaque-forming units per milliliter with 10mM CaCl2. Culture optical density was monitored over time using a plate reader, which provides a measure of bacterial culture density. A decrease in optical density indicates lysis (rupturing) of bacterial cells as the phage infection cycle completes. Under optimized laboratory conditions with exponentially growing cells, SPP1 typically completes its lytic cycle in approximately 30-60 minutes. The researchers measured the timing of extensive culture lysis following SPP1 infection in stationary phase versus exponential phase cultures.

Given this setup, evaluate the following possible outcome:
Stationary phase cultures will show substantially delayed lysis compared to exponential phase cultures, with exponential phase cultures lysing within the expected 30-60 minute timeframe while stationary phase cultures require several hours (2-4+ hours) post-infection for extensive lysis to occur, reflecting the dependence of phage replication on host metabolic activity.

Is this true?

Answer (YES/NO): NO